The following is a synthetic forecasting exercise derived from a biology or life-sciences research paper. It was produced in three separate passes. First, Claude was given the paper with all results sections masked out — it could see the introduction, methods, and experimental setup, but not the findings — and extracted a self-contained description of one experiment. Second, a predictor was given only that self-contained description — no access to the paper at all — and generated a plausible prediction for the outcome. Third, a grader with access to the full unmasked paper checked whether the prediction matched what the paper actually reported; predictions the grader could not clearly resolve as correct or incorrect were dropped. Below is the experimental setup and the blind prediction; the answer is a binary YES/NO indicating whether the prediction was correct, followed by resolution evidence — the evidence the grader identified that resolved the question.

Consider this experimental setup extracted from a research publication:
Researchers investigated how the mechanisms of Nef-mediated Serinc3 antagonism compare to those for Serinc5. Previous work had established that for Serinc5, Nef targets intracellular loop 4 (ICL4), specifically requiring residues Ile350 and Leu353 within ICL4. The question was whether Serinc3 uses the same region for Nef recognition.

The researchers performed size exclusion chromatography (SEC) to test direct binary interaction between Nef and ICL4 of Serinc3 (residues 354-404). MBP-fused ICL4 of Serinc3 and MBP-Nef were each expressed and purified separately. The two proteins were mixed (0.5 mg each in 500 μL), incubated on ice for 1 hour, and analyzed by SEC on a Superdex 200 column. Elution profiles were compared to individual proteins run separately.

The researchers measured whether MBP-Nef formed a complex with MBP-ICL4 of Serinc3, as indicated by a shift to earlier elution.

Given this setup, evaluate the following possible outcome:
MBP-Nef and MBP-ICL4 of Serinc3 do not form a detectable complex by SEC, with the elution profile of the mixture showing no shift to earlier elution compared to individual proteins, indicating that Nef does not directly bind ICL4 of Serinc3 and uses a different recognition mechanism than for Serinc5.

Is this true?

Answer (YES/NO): YES